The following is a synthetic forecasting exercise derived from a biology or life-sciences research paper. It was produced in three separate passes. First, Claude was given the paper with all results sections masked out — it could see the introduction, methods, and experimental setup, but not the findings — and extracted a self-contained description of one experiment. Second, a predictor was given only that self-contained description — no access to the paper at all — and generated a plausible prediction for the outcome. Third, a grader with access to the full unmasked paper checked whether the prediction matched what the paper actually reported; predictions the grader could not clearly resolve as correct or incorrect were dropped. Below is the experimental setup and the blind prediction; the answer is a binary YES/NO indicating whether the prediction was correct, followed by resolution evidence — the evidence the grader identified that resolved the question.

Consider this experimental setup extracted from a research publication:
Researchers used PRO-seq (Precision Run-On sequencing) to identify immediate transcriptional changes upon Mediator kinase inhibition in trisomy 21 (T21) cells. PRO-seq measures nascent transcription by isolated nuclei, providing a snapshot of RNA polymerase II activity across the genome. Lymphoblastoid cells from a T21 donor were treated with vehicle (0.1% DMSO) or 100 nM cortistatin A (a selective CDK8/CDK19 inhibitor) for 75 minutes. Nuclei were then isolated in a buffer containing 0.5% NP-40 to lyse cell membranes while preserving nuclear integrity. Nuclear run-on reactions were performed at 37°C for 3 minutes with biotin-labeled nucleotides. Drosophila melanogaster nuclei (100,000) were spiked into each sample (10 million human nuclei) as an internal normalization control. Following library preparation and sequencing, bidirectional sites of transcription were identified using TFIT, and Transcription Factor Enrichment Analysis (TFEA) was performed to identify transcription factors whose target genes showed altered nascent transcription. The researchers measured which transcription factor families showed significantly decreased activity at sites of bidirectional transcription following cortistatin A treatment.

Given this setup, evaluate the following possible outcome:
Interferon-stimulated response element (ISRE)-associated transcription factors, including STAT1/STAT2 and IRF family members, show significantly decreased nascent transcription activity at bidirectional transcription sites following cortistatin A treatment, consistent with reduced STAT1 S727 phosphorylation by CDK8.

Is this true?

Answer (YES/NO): NO